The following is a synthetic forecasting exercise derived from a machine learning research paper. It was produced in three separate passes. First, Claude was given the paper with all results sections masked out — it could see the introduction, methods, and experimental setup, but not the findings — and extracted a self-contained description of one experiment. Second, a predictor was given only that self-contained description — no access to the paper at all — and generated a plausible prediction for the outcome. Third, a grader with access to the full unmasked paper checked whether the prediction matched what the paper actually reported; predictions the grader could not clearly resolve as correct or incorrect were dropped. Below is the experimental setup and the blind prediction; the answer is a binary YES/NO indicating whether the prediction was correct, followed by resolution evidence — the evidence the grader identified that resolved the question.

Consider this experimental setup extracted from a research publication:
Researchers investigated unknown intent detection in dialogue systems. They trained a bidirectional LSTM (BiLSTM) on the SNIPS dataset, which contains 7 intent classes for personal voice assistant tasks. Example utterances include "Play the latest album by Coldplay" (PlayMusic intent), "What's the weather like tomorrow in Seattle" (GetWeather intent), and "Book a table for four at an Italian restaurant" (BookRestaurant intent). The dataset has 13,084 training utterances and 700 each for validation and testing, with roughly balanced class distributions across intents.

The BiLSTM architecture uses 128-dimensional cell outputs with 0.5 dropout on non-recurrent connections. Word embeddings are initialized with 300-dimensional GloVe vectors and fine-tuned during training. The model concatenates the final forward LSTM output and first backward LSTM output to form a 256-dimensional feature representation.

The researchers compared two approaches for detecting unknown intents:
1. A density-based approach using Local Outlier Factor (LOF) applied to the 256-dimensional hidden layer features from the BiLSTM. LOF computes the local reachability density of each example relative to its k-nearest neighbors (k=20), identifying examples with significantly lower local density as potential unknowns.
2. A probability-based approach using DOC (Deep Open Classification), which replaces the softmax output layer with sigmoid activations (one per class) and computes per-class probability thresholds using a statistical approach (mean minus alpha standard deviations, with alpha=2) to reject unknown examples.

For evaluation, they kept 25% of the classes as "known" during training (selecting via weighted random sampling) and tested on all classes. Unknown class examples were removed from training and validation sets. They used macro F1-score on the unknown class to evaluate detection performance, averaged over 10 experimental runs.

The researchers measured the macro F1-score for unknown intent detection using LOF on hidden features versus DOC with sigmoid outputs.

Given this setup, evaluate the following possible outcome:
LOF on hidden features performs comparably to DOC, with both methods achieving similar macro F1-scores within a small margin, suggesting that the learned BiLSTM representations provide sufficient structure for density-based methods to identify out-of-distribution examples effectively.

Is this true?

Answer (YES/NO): NO